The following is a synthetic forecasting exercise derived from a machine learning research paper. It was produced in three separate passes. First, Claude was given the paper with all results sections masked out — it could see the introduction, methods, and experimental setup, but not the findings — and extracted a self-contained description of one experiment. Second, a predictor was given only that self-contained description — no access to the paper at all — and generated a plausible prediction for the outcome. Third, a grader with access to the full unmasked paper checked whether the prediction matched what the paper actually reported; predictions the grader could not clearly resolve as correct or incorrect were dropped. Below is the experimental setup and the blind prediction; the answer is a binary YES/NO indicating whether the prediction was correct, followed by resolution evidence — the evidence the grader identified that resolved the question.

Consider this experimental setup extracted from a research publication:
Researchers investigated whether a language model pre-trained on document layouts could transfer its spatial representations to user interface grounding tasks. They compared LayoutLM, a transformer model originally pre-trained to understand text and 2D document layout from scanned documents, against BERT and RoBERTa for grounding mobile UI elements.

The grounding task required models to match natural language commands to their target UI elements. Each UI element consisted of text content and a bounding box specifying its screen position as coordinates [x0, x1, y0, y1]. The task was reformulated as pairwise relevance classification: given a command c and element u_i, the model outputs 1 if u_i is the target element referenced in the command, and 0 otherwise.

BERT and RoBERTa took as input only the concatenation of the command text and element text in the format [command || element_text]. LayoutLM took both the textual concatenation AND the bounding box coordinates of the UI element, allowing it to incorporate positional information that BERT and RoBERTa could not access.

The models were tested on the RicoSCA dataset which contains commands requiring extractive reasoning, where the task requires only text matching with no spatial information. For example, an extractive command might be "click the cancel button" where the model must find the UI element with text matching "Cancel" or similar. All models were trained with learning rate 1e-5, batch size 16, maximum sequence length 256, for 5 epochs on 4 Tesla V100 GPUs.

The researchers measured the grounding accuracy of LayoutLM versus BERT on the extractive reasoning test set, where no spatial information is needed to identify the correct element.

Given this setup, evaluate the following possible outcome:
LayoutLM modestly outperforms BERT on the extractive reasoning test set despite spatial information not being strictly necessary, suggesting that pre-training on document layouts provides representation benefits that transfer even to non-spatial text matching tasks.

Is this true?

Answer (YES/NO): NO